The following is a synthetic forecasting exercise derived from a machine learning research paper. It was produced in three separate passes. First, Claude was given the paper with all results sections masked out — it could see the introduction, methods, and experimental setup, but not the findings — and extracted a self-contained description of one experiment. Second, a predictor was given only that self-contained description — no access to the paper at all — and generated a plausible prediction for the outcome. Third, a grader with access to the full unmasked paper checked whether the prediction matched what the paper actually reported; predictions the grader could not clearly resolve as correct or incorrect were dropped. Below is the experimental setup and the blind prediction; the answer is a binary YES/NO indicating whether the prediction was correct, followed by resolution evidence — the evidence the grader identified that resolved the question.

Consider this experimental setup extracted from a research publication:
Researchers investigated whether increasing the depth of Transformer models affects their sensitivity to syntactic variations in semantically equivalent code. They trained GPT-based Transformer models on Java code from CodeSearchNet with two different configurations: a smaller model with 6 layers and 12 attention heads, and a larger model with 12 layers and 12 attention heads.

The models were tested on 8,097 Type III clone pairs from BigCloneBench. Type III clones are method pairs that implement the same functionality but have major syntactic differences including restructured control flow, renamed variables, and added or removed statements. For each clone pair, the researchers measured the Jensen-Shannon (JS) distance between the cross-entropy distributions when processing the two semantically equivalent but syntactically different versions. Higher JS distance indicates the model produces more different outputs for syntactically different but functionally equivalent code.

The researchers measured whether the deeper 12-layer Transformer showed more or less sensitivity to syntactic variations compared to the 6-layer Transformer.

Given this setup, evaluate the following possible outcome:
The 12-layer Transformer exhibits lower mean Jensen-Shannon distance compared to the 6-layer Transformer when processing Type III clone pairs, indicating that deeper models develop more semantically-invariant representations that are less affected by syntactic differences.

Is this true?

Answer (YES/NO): NO